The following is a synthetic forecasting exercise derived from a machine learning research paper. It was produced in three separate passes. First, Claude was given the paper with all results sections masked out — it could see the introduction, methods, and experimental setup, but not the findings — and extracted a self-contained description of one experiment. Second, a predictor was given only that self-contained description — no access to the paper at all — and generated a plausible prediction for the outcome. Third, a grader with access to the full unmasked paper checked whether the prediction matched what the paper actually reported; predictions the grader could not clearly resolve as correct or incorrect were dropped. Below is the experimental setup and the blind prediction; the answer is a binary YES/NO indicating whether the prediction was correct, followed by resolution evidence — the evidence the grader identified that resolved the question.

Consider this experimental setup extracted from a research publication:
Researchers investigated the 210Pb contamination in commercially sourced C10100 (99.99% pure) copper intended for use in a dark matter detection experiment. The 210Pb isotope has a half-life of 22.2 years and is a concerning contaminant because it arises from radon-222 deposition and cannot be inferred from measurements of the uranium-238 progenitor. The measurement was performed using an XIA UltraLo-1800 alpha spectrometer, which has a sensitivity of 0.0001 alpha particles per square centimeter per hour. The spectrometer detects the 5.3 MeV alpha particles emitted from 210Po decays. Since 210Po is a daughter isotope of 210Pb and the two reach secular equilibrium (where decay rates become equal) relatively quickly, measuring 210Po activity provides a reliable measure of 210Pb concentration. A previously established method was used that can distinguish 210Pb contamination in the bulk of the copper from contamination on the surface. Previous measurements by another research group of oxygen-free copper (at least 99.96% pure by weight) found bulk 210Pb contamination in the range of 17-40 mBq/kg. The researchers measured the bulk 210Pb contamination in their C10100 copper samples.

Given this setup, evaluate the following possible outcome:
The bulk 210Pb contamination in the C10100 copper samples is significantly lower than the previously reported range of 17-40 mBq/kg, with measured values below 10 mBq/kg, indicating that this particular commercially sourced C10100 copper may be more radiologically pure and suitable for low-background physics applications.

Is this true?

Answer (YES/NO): NO